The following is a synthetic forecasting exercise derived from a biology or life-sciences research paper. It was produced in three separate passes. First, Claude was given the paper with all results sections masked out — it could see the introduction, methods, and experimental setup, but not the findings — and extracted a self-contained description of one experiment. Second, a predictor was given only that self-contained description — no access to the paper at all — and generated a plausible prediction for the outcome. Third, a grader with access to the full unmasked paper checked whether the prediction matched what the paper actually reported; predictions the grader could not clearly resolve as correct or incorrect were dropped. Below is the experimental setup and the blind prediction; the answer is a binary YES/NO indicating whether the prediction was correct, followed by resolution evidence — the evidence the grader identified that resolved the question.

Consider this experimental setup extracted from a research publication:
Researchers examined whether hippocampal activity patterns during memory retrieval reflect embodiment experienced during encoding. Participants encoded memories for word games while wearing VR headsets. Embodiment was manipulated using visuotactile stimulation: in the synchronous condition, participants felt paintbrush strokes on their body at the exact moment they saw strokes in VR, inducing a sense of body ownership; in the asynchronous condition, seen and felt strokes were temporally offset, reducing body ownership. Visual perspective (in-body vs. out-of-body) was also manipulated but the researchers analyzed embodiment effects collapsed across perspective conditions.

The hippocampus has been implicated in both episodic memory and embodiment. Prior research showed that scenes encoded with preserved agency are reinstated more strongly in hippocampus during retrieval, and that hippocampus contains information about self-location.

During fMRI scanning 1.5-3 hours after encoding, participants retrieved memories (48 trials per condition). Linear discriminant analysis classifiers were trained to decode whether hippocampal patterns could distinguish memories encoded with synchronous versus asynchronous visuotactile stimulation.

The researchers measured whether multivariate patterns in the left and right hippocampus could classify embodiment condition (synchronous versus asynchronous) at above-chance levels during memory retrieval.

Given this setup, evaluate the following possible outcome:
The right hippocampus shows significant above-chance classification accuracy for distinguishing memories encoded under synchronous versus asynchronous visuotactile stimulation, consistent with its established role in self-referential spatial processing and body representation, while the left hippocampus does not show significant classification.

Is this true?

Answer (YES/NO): NO